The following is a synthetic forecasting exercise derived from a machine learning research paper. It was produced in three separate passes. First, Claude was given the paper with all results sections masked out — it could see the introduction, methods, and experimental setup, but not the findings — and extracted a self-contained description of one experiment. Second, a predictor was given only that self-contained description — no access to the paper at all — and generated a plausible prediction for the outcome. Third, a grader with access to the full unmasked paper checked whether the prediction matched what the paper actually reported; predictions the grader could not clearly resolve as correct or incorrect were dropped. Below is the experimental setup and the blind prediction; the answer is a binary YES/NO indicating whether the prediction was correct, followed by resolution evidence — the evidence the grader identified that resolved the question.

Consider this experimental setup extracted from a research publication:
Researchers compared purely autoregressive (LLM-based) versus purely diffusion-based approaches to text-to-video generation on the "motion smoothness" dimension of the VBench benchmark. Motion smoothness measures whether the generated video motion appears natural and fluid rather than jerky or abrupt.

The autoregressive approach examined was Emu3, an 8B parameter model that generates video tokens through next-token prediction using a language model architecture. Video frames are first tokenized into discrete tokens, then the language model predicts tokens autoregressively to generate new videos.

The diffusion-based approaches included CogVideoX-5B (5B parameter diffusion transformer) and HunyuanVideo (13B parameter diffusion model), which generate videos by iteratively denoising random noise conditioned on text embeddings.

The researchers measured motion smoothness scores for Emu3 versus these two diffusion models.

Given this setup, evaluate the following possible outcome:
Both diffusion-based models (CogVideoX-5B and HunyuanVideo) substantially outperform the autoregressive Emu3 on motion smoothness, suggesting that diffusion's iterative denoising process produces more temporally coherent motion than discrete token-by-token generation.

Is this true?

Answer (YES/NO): NO